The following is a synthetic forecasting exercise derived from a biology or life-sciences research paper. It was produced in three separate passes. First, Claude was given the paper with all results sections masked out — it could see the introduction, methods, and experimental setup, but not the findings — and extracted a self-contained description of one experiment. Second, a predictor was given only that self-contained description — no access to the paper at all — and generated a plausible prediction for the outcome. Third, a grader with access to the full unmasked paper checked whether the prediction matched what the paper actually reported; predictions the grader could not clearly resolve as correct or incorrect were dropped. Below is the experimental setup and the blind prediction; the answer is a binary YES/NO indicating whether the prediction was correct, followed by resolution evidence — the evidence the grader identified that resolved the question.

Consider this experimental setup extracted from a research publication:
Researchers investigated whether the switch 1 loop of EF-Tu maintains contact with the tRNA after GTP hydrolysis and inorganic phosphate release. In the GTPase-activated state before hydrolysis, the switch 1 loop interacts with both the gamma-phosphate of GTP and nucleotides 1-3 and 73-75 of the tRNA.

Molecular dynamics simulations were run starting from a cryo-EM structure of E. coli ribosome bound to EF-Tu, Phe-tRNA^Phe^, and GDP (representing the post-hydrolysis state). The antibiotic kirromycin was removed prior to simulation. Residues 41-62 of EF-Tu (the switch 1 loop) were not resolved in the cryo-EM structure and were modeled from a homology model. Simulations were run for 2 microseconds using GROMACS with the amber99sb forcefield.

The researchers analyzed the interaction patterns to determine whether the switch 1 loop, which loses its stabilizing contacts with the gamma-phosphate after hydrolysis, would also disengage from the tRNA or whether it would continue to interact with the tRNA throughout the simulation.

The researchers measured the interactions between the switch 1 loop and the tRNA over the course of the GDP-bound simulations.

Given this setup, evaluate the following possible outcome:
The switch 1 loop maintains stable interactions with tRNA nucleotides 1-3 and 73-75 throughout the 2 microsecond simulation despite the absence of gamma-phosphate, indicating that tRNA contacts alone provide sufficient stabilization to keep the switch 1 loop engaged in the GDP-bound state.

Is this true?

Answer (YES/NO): NO